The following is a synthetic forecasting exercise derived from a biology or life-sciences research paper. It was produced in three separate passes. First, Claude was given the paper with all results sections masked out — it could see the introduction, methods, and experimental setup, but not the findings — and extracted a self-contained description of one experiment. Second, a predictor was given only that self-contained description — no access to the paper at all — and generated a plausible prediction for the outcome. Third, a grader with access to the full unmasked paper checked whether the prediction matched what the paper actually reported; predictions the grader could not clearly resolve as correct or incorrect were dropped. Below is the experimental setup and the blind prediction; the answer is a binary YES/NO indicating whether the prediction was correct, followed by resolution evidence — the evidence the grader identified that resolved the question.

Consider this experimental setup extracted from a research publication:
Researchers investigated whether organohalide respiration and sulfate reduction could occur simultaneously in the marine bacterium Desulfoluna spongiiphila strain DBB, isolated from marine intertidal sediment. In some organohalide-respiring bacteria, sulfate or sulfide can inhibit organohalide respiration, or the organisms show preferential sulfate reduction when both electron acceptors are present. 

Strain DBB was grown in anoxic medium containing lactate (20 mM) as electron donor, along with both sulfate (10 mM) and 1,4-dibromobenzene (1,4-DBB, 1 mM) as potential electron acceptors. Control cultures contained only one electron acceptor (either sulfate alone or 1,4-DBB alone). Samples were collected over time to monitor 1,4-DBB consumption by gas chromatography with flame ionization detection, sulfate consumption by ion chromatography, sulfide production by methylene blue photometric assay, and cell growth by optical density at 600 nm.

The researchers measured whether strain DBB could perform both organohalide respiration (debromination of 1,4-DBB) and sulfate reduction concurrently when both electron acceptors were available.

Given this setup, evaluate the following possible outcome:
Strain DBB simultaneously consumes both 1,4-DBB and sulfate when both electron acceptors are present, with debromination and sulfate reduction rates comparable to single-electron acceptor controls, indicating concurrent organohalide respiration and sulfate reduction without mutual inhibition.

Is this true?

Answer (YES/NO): YES